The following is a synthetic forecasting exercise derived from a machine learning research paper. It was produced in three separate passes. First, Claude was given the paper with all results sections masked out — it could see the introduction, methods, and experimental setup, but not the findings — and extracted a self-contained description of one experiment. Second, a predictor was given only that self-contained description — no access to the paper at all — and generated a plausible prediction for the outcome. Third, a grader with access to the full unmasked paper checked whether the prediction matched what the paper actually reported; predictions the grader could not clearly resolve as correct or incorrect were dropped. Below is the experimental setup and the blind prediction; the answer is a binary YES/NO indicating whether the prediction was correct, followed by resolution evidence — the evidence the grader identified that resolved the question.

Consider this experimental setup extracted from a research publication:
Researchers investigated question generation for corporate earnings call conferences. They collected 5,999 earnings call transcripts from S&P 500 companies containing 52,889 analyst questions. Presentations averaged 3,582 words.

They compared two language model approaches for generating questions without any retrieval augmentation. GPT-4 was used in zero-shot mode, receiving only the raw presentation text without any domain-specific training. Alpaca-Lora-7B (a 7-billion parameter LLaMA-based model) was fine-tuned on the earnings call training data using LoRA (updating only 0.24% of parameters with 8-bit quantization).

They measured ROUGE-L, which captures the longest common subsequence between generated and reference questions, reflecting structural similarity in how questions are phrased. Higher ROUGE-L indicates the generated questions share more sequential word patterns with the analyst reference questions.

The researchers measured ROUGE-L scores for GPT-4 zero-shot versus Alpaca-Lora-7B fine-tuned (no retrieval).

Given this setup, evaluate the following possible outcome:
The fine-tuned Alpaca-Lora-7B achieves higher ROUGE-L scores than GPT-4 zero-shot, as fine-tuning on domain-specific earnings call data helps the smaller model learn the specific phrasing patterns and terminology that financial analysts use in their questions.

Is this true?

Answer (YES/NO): NO